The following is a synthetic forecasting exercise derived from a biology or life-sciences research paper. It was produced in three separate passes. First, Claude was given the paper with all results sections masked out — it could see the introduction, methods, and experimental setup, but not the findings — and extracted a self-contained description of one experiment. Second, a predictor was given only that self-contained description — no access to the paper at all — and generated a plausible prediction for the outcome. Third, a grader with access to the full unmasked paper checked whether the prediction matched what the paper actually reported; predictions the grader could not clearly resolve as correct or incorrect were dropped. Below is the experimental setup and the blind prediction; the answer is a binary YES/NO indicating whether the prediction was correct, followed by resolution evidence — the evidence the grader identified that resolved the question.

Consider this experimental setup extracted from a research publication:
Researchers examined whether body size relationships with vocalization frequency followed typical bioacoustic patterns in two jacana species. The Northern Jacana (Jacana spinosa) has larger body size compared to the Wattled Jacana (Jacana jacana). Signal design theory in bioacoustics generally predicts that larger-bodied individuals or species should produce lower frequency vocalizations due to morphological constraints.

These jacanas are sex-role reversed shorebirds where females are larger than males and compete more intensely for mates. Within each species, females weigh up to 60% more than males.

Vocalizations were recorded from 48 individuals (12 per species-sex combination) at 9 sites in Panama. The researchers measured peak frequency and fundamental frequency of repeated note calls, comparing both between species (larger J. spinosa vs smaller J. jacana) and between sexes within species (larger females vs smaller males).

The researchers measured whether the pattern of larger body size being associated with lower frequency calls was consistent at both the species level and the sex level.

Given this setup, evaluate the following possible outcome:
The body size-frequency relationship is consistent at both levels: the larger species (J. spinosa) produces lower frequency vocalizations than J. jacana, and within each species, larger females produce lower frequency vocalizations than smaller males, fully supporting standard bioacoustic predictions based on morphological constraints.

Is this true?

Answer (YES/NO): NO